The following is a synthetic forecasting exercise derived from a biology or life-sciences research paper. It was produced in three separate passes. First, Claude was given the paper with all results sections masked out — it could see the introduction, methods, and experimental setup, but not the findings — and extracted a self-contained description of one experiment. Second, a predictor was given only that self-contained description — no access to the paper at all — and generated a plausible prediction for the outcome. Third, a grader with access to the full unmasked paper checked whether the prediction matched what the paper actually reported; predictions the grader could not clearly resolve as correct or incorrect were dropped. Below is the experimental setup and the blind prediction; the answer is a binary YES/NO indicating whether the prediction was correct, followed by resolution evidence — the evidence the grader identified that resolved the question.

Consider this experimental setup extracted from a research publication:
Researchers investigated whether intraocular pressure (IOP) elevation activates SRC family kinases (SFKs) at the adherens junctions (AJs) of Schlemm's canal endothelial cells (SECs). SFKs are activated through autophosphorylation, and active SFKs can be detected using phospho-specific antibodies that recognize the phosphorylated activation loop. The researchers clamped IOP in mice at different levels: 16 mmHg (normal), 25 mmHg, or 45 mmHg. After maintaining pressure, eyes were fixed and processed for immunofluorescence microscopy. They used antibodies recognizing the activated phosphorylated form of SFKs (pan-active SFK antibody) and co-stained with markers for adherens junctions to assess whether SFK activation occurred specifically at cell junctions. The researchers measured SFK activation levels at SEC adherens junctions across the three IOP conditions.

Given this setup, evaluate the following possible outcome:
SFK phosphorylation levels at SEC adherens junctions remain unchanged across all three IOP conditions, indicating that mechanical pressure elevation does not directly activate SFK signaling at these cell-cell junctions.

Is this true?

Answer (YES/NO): NO